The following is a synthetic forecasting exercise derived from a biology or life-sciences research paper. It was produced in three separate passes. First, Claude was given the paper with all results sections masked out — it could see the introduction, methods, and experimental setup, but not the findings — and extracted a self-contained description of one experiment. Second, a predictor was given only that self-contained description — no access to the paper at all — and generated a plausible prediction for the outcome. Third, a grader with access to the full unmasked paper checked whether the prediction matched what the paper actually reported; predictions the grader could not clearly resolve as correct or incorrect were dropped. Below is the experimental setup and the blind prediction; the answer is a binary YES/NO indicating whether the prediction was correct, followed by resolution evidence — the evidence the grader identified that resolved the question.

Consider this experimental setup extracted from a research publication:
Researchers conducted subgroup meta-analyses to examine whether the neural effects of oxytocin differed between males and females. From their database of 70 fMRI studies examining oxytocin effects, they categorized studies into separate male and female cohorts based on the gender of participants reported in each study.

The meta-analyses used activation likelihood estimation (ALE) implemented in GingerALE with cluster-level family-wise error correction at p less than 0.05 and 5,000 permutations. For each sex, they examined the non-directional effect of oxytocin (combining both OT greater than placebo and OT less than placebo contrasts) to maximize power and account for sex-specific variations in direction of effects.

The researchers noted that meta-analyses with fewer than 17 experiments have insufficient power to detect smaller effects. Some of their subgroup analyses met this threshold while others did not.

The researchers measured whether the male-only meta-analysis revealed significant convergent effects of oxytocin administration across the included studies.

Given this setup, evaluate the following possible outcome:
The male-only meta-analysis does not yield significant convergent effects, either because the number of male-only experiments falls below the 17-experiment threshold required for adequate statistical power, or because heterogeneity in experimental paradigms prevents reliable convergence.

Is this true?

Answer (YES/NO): NO